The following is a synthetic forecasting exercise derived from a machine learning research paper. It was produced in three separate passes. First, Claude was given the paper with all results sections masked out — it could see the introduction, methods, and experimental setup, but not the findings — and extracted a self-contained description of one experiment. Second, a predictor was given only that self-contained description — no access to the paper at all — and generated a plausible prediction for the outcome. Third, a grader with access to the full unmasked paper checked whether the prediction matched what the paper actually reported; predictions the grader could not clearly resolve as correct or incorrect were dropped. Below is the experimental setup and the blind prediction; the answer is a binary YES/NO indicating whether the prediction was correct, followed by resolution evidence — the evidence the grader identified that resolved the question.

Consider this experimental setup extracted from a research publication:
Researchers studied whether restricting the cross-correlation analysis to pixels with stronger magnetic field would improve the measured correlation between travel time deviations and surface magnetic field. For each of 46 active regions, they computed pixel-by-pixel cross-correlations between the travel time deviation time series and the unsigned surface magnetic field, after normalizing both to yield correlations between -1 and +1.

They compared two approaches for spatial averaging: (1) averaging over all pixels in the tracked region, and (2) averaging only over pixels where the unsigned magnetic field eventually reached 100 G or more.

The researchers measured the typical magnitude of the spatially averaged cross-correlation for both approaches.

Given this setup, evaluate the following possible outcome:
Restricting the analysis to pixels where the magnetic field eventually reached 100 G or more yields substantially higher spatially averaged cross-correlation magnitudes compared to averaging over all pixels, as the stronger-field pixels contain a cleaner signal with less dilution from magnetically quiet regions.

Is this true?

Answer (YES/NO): NO